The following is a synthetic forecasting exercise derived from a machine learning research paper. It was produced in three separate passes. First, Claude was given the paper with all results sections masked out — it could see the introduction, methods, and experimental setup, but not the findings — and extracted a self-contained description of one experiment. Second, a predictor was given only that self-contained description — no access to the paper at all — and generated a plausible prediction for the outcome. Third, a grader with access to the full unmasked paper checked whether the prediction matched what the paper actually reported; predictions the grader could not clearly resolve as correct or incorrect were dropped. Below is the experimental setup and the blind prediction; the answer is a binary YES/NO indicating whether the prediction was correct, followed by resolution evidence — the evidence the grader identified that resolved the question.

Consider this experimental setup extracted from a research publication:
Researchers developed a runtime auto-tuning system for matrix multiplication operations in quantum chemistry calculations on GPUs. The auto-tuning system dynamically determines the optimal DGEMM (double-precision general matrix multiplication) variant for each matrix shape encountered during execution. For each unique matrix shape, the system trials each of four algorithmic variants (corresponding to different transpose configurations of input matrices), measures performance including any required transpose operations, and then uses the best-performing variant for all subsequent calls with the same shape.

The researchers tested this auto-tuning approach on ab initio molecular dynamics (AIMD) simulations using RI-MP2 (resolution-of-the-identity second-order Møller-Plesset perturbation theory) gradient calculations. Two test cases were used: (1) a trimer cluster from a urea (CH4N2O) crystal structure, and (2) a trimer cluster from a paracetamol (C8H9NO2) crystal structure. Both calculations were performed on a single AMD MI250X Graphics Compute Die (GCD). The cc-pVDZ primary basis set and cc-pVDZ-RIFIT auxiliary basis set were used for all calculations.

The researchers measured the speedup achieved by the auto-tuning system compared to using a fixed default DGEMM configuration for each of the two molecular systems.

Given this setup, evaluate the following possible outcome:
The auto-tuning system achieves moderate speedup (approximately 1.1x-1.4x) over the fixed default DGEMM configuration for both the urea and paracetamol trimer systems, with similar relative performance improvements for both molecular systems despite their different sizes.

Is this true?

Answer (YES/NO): YES